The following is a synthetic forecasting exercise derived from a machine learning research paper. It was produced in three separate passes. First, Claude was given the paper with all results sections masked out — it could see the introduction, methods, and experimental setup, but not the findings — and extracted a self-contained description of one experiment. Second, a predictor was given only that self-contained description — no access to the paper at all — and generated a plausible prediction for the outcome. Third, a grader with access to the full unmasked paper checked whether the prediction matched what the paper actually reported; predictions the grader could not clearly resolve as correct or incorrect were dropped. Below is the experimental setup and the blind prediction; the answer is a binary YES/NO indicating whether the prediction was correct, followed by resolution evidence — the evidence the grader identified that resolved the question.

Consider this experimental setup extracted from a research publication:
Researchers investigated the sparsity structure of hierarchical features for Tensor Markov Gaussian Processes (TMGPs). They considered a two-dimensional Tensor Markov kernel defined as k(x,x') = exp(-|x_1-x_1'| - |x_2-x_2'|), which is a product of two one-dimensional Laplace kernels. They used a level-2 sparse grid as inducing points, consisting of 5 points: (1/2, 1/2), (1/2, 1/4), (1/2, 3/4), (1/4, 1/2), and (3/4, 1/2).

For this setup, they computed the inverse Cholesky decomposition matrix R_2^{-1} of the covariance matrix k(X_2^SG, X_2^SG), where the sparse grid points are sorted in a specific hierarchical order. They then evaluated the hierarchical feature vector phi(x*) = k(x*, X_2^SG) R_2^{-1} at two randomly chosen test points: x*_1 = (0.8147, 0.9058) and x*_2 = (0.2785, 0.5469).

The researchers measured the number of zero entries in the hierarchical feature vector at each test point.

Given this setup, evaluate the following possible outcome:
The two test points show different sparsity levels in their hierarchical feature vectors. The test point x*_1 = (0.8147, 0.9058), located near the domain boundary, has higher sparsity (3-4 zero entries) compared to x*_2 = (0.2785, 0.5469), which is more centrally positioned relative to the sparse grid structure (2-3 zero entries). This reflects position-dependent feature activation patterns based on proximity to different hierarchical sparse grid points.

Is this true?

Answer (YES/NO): NO